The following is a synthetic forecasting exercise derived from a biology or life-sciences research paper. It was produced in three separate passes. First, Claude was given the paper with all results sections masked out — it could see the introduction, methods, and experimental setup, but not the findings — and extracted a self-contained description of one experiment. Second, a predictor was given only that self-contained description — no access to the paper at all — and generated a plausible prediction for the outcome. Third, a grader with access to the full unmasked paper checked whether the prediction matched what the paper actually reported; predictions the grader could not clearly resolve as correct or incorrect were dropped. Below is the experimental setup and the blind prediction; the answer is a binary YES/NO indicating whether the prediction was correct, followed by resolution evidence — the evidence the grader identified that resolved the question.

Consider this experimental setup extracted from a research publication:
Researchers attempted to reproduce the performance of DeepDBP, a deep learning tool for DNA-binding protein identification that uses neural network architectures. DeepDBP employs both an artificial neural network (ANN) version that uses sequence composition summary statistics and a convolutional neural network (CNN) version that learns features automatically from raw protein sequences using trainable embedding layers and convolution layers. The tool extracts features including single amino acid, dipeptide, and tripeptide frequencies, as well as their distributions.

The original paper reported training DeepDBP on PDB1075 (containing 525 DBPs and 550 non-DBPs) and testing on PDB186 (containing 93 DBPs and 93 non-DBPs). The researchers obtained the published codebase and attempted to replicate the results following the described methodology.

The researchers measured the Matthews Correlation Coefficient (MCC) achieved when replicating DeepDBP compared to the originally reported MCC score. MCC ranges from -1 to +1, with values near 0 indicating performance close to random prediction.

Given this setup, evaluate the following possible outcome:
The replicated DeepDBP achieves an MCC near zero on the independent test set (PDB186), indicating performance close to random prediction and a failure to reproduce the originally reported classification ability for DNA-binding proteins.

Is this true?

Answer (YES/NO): NO